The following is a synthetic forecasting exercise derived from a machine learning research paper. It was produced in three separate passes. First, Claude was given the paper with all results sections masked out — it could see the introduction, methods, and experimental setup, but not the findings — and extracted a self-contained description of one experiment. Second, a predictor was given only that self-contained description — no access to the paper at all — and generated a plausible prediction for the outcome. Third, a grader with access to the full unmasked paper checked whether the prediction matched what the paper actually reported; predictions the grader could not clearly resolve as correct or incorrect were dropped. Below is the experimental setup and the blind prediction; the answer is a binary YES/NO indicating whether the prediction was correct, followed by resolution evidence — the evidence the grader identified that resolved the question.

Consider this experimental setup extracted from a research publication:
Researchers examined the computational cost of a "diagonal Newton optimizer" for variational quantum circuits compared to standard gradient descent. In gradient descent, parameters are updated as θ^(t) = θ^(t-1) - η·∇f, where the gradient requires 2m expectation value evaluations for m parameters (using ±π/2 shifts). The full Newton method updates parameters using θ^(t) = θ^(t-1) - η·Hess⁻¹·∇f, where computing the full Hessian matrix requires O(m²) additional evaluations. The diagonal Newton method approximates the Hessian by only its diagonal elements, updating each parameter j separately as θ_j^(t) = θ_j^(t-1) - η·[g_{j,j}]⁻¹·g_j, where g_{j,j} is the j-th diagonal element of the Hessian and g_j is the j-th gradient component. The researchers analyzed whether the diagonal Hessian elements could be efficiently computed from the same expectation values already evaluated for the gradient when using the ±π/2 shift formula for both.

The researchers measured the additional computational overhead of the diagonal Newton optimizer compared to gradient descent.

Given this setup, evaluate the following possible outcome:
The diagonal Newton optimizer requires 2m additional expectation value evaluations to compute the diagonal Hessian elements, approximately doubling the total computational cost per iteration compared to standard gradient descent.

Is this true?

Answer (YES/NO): NO